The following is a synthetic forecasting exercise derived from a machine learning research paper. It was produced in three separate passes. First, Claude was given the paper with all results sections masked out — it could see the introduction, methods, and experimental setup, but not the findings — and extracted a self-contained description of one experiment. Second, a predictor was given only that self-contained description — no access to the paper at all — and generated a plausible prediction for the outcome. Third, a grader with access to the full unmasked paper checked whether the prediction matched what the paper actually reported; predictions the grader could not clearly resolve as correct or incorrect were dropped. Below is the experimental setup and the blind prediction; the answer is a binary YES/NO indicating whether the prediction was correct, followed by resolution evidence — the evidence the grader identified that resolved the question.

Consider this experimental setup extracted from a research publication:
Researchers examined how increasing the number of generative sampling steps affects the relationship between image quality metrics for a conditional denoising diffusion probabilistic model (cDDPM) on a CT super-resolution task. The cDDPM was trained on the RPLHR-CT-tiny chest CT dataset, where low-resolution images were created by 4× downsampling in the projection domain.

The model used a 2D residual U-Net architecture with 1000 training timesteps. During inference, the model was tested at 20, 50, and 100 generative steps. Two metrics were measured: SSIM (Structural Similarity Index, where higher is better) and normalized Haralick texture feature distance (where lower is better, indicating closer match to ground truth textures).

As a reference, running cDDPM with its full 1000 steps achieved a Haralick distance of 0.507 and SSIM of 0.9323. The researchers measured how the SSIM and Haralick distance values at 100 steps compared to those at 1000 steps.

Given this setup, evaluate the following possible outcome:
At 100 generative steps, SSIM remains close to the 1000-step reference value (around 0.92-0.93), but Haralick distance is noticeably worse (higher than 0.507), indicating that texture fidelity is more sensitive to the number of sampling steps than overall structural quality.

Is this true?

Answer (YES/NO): NO